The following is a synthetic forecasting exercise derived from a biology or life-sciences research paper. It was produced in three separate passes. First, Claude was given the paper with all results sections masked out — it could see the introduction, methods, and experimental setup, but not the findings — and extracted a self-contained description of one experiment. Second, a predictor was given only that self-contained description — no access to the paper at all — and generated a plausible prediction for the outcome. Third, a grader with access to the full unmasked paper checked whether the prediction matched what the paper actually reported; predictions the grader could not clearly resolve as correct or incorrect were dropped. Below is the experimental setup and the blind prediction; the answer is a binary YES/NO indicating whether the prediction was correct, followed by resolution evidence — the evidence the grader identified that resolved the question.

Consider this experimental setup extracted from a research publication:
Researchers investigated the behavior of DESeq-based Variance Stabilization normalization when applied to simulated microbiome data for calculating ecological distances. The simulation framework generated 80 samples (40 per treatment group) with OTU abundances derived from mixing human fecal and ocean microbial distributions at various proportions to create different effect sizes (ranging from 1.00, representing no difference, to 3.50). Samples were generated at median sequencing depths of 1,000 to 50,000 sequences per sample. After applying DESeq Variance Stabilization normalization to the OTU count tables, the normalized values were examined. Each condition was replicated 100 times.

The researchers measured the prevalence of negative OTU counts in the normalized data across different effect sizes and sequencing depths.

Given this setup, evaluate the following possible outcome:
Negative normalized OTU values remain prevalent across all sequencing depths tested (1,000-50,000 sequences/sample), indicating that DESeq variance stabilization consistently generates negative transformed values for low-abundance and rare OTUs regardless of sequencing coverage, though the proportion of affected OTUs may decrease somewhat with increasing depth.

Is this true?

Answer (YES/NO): YES